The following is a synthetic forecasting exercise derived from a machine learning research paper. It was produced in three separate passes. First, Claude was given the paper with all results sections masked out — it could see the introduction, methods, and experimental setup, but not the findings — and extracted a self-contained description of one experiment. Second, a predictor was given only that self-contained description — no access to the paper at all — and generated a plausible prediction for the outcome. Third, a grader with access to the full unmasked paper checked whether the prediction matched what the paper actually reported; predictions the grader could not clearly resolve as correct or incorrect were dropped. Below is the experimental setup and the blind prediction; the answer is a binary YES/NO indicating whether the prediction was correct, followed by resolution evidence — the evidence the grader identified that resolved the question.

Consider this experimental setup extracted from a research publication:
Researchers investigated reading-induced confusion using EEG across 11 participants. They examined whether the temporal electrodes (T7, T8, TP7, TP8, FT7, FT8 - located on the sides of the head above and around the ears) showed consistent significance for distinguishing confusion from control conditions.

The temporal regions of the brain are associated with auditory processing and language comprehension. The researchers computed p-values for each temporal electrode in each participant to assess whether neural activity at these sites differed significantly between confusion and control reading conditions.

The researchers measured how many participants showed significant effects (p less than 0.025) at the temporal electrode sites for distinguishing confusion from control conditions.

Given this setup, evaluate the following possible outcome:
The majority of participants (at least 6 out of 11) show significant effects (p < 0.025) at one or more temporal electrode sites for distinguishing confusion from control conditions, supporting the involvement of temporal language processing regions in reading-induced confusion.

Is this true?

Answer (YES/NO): YES